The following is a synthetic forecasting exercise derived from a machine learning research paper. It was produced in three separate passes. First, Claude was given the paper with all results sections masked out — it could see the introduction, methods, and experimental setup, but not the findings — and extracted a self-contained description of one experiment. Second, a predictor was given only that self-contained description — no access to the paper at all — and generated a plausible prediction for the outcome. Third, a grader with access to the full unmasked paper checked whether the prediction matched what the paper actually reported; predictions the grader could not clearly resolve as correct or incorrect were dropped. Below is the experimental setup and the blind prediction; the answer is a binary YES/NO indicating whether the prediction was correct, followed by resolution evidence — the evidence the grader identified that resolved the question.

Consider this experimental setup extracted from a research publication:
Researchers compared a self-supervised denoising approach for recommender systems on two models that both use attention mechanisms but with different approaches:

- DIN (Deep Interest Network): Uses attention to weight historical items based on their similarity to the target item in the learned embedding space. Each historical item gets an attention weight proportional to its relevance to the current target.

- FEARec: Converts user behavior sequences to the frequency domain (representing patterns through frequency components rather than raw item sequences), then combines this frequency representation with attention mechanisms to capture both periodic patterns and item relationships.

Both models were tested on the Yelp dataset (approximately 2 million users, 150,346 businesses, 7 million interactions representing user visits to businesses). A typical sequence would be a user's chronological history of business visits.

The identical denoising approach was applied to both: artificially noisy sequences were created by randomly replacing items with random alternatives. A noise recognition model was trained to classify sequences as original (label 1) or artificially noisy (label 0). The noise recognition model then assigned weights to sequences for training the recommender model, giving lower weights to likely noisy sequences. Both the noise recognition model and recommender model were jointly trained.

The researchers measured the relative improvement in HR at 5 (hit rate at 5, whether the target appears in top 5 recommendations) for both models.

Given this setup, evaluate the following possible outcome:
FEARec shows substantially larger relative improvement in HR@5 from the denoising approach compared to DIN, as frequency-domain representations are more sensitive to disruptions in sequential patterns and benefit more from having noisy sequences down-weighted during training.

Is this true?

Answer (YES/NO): YES